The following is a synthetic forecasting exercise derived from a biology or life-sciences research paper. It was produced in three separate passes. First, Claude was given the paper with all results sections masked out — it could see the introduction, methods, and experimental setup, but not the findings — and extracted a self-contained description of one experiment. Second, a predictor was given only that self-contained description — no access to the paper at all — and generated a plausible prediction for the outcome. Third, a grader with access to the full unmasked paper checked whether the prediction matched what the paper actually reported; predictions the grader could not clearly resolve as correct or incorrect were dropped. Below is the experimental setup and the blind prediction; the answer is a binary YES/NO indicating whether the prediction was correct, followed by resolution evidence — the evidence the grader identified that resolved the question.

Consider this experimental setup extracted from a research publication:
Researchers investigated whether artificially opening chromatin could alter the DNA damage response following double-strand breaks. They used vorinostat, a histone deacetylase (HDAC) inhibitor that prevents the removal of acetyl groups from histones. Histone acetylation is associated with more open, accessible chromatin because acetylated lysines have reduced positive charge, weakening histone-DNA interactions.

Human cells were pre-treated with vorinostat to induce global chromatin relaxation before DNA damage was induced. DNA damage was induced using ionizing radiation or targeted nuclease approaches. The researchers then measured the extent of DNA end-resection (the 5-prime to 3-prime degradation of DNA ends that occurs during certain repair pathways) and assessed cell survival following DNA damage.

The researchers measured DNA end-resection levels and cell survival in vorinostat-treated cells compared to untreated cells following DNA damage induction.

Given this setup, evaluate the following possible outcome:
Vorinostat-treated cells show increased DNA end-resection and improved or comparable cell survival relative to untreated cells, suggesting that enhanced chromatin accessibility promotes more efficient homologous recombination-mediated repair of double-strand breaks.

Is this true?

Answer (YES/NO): NO